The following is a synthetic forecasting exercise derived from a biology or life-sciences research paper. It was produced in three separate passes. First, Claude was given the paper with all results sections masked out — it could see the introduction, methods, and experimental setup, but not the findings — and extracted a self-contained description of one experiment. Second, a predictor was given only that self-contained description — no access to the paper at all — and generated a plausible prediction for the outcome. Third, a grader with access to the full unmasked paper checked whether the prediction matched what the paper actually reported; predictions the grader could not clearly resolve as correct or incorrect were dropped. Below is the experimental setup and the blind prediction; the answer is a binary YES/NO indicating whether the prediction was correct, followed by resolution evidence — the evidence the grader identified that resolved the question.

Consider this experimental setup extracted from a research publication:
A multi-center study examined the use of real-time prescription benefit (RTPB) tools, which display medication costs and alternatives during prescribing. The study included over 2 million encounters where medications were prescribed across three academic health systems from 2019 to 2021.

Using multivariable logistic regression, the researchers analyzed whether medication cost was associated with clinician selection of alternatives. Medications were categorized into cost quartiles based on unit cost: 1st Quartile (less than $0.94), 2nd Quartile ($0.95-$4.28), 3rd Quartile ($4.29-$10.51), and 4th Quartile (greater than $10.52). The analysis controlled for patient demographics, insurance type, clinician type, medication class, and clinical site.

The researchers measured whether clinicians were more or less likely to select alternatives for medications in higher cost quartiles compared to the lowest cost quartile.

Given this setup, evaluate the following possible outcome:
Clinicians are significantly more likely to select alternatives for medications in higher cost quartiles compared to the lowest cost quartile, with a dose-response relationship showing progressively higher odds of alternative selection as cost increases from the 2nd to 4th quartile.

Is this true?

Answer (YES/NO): NO